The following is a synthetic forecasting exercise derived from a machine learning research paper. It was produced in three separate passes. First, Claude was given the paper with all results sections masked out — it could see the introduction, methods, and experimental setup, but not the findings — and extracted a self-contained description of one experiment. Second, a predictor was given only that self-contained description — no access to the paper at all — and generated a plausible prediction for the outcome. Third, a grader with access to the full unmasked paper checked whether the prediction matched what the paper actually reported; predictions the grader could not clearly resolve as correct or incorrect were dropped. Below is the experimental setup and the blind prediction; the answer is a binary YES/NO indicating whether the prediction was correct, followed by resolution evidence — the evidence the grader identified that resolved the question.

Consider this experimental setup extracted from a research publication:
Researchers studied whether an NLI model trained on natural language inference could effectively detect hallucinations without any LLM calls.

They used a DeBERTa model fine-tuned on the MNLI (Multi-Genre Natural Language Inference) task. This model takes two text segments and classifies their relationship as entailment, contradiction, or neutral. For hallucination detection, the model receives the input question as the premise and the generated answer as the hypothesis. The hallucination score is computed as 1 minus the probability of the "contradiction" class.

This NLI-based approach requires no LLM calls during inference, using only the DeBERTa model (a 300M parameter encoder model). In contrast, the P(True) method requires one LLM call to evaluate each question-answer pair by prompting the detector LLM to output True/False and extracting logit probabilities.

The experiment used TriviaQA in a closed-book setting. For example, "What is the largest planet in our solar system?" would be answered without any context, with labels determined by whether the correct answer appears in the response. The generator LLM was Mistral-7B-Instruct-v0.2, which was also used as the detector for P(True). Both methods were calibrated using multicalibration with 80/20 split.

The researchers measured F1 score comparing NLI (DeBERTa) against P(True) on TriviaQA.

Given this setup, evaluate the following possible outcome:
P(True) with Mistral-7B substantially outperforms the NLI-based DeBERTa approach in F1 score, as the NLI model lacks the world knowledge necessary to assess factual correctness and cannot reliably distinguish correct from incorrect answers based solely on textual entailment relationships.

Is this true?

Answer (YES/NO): NO